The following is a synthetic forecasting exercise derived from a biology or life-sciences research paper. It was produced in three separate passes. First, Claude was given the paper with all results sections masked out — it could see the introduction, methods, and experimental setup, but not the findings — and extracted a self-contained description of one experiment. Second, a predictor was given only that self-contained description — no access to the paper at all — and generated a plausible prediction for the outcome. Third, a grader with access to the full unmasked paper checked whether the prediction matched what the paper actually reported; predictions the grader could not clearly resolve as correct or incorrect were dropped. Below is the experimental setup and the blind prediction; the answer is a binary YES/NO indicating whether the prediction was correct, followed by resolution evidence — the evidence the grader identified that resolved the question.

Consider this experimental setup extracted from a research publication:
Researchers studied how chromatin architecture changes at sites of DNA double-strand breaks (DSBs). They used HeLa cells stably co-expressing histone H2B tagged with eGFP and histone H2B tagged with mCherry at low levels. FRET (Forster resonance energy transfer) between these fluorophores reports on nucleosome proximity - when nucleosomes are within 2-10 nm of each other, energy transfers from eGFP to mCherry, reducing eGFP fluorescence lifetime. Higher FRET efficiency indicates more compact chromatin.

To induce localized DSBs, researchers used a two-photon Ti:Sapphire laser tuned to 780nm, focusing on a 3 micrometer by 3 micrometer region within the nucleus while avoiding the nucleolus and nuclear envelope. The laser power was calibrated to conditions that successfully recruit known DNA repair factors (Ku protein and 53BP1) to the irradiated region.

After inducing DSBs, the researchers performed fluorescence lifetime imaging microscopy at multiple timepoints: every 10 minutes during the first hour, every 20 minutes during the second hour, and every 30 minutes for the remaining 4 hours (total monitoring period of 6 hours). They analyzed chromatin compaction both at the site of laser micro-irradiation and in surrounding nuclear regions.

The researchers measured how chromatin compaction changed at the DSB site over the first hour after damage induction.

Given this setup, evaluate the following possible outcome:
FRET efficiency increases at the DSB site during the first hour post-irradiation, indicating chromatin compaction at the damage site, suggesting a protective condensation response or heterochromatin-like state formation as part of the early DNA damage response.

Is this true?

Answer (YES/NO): YES